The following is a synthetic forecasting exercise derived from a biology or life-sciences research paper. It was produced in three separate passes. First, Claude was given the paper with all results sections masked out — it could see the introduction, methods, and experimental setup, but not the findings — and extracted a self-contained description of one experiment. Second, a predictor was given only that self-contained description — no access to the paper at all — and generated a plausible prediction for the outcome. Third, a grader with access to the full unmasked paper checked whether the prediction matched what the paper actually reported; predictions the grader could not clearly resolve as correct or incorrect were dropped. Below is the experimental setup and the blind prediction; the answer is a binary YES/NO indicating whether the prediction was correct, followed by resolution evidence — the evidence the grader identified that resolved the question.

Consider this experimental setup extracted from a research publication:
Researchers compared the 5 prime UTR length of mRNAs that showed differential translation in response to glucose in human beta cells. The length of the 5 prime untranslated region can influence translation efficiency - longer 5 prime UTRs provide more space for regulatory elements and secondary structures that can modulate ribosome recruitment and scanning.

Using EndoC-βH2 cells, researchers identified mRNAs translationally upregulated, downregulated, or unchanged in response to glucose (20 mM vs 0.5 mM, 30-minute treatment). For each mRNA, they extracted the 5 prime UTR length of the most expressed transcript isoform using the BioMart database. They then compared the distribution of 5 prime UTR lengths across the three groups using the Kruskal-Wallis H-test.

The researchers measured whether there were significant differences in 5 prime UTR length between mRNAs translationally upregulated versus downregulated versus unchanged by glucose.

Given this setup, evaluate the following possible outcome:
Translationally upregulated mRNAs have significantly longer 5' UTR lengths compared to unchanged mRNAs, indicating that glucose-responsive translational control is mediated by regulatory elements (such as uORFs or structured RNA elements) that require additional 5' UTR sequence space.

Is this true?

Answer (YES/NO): NO